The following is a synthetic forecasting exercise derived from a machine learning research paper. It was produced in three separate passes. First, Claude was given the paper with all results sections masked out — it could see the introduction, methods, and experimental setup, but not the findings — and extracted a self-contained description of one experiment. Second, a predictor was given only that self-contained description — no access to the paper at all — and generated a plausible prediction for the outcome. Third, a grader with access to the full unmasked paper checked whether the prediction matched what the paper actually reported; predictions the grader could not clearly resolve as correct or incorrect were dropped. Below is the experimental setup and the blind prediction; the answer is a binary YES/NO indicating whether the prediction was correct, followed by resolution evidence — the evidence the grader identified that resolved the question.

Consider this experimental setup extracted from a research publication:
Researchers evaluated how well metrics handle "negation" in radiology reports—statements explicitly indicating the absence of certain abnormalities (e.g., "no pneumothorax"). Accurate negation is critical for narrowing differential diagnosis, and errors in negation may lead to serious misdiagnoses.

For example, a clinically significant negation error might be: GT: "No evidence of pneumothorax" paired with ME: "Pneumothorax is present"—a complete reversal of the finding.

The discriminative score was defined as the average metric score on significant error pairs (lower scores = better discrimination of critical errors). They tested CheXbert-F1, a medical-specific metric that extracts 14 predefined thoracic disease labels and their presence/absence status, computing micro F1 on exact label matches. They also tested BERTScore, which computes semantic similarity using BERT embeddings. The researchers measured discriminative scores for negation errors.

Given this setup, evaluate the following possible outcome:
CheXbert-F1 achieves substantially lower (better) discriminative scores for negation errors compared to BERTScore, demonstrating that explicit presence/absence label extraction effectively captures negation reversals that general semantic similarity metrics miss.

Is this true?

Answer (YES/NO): YES